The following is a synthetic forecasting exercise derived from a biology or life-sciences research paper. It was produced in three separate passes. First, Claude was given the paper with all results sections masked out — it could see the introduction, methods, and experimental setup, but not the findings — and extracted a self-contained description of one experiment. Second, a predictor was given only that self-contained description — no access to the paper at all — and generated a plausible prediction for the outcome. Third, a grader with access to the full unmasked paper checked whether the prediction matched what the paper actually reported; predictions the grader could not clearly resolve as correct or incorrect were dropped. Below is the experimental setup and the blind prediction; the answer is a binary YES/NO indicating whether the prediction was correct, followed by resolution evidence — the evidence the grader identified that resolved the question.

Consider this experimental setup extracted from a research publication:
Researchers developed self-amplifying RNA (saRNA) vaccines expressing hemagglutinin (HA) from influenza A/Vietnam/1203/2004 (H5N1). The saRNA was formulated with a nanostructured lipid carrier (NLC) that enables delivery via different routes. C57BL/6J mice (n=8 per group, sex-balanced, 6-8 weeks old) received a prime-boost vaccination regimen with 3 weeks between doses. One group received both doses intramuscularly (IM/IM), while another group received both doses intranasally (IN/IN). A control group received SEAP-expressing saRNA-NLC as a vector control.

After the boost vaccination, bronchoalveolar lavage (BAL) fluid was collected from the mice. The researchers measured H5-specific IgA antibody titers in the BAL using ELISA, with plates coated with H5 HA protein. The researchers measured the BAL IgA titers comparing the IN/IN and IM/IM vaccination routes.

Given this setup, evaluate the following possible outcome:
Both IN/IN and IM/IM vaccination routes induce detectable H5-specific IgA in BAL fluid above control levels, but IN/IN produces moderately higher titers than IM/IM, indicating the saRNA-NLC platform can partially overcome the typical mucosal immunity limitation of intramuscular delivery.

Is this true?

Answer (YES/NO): NO